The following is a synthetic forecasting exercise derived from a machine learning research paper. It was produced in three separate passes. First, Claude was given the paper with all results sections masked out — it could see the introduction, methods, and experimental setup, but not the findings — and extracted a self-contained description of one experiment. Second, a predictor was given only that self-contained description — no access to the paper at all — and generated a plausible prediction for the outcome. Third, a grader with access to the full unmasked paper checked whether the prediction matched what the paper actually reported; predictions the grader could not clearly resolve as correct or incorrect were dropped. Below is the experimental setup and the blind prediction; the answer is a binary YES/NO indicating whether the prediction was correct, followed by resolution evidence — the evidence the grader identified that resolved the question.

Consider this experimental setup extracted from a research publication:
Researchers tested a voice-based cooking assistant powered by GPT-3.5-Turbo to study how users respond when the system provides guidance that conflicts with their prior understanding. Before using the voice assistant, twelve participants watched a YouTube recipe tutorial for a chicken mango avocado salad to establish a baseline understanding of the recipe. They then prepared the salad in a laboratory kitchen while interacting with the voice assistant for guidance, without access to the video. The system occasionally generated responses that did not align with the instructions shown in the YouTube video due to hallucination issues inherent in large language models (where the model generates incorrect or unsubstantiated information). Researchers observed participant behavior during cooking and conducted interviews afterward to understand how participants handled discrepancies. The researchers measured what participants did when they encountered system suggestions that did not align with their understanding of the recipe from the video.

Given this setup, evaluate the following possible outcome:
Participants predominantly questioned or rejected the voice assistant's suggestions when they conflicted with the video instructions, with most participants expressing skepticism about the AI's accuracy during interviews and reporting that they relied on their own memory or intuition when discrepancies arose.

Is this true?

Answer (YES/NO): NO